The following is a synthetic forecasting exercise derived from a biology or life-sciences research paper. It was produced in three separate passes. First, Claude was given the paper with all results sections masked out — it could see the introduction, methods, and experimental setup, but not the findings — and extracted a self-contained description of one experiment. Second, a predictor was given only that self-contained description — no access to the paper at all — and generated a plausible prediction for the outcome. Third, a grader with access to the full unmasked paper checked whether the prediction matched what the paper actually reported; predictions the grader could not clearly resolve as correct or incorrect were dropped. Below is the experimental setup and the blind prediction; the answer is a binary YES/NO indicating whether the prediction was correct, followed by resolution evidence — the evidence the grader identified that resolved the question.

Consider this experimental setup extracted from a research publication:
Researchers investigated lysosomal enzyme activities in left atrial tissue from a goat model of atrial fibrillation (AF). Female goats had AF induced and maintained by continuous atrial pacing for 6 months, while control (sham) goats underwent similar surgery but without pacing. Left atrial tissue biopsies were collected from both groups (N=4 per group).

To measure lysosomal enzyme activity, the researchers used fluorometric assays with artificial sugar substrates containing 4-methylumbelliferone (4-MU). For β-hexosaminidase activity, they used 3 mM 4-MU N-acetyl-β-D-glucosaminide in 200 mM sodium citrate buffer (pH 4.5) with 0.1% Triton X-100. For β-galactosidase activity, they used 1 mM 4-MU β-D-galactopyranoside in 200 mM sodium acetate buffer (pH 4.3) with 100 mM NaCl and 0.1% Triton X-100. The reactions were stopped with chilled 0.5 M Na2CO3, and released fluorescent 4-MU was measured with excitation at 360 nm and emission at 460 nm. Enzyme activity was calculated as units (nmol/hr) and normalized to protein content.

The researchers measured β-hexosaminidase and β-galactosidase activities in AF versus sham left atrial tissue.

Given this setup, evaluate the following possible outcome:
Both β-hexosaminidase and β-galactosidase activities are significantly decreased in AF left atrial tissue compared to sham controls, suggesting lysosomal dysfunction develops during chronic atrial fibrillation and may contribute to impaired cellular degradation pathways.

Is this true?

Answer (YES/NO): NO